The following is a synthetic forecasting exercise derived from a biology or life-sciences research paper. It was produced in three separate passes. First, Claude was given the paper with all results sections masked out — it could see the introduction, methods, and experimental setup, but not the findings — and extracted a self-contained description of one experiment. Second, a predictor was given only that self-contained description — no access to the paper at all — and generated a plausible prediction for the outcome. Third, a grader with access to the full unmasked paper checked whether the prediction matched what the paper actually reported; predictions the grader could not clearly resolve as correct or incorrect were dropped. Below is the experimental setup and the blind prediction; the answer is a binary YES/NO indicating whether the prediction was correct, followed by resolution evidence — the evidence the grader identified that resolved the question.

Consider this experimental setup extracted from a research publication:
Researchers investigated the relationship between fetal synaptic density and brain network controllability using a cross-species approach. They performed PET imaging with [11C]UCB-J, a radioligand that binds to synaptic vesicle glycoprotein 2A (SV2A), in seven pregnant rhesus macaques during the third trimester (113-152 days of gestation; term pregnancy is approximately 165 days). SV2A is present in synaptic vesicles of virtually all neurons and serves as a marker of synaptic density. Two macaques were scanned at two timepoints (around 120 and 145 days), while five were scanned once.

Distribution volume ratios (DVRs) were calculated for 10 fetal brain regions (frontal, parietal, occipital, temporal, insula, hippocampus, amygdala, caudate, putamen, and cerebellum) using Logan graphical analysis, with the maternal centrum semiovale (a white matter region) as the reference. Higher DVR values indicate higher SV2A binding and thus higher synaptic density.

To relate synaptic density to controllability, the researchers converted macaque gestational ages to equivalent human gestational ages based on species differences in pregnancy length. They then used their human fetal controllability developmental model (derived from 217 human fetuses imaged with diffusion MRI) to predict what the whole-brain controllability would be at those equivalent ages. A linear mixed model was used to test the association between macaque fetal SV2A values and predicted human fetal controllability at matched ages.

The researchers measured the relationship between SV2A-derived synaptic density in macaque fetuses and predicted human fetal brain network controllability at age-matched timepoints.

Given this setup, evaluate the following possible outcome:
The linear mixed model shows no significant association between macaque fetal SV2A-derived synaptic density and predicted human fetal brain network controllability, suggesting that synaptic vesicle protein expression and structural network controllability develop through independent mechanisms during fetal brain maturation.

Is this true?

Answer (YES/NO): NO